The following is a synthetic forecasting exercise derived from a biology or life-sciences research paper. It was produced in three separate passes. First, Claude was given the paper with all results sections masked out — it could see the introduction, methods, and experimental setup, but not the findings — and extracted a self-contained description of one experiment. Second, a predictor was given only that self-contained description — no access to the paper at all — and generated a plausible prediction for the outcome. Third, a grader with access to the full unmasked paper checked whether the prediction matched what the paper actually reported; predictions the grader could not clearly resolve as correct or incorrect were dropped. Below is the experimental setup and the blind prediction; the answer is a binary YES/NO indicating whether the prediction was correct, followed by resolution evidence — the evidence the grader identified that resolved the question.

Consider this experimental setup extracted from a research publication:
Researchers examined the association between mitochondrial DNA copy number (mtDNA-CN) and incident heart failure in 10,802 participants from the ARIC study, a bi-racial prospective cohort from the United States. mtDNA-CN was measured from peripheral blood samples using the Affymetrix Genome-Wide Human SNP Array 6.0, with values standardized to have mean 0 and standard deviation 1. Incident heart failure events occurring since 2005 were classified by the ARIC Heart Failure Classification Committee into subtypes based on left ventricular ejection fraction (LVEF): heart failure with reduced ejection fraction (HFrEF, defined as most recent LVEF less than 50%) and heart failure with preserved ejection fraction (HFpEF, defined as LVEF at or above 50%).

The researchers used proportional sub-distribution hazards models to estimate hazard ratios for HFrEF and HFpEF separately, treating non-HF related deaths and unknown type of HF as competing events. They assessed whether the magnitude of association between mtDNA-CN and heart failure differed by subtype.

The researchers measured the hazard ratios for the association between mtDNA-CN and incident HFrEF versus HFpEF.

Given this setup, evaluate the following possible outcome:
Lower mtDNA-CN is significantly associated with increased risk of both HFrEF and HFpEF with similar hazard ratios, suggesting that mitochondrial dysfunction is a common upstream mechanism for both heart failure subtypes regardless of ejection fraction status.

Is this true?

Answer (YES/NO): NO